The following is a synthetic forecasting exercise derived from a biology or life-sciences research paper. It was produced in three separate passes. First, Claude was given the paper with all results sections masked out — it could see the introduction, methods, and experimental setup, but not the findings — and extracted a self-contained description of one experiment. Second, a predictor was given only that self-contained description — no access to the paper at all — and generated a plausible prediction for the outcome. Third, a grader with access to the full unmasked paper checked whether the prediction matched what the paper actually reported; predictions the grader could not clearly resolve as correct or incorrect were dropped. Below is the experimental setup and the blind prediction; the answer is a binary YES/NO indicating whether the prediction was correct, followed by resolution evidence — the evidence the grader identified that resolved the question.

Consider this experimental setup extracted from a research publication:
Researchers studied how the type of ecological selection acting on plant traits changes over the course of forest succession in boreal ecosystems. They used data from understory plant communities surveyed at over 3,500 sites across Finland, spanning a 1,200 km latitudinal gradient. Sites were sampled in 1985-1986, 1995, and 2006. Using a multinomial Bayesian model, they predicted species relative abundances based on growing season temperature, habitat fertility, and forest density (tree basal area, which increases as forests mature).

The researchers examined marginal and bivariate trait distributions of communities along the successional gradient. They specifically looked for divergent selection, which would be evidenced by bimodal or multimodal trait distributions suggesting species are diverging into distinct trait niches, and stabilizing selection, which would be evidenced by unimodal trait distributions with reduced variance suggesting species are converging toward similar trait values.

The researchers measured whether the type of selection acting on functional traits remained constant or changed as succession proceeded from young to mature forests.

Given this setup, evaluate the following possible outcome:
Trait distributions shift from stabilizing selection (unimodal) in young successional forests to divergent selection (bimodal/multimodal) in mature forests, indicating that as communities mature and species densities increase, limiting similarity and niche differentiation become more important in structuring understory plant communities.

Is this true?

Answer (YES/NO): NO